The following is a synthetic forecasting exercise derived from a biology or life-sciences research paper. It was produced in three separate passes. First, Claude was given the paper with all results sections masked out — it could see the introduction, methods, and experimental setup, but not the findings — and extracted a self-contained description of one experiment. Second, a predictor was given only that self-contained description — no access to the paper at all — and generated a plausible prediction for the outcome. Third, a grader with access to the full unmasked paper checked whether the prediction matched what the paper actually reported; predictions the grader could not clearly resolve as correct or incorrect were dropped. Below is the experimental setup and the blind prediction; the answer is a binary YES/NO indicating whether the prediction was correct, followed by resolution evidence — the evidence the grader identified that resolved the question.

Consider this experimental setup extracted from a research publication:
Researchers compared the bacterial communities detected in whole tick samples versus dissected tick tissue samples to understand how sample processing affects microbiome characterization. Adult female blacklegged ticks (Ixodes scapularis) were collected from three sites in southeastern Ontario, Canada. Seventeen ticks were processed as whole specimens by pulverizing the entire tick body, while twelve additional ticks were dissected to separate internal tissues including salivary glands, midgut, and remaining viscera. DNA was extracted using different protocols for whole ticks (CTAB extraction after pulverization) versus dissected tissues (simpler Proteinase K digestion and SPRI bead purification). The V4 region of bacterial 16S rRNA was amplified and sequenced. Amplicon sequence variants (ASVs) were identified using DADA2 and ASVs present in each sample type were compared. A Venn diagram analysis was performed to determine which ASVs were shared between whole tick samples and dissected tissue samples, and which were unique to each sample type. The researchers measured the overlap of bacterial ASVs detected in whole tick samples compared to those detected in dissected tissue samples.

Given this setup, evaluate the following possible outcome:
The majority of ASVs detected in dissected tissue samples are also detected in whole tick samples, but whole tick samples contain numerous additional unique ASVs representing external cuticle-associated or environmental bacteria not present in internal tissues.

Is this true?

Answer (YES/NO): NO